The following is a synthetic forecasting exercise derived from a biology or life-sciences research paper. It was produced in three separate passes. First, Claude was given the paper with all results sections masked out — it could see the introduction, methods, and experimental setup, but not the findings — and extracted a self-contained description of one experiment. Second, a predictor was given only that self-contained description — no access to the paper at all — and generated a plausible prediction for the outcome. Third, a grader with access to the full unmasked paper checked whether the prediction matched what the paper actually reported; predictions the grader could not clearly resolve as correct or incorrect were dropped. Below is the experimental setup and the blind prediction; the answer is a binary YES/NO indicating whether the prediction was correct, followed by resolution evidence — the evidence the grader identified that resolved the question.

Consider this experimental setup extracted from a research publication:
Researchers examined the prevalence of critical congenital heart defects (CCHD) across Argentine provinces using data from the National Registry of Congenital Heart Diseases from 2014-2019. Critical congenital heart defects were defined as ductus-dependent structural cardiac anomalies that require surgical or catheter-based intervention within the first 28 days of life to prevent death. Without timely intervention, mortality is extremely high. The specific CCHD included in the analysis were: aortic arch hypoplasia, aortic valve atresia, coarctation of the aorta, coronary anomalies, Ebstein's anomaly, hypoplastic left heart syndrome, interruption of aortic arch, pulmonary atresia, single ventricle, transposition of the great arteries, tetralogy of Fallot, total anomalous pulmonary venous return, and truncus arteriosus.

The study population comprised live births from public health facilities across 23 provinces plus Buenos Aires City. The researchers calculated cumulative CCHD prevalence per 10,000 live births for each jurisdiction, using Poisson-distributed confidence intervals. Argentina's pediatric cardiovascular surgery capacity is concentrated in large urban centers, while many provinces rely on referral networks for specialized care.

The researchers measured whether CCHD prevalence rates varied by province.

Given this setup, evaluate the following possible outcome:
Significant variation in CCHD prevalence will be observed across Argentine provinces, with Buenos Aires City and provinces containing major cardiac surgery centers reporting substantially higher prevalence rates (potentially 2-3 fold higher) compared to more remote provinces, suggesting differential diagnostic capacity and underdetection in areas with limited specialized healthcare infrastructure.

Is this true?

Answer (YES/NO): NO